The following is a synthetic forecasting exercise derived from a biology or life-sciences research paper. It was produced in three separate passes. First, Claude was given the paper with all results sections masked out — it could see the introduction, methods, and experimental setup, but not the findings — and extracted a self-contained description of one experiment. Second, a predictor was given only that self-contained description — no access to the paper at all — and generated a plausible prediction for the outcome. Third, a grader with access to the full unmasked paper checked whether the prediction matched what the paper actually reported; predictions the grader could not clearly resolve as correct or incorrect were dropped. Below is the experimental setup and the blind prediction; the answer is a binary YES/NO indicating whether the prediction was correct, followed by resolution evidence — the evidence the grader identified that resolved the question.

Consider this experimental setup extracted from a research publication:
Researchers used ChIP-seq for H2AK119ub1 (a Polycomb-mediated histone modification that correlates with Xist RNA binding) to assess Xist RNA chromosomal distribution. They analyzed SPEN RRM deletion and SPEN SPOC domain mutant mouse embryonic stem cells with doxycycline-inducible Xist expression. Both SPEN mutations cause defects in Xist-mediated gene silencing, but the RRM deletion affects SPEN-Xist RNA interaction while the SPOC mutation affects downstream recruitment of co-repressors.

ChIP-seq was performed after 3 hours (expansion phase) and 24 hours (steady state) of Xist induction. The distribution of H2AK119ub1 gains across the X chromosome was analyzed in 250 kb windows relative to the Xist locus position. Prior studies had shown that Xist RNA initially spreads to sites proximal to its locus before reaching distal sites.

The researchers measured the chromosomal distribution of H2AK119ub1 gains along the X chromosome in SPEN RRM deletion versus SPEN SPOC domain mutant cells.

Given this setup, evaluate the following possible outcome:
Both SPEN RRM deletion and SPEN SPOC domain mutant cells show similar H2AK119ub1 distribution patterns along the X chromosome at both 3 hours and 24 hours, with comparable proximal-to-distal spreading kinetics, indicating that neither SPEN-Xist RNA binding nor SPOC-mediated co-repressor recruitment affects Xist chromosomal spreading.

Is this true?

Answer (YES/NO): NO